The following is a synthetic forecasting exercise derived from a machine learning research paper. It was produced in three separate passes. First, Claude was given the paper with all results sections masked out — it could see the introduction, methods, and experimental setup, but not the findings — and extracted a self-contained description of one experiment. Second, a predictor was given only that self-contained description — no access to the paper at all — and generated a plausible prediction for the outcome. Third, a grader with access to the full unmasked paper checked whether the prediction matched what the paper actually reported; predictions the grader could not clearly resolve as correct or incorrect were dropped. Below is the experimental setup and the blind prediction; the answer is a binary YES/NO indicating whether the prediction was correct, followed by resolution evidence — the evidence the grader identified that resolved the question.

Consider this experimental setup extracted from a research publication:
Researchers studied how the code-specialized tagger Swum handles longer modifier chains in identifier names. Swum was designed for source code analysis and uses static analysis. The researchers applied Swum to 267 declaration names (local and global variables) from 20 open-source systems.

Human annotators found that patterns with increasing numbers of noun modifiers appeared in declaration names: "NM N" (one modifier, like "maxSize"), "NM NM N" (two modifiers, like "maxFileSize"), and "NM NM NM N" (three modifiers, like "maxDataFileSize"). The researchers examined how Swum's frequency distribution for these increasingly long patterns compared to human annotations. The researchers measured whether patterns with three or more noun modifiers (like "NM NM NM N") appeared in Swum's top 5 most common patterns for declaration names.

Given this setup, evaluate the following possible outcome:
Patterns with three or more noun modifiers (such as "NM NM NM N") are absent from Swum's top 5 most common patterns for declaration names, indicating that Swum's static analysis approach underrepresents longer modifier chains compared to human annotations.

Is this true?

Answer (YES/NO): NO